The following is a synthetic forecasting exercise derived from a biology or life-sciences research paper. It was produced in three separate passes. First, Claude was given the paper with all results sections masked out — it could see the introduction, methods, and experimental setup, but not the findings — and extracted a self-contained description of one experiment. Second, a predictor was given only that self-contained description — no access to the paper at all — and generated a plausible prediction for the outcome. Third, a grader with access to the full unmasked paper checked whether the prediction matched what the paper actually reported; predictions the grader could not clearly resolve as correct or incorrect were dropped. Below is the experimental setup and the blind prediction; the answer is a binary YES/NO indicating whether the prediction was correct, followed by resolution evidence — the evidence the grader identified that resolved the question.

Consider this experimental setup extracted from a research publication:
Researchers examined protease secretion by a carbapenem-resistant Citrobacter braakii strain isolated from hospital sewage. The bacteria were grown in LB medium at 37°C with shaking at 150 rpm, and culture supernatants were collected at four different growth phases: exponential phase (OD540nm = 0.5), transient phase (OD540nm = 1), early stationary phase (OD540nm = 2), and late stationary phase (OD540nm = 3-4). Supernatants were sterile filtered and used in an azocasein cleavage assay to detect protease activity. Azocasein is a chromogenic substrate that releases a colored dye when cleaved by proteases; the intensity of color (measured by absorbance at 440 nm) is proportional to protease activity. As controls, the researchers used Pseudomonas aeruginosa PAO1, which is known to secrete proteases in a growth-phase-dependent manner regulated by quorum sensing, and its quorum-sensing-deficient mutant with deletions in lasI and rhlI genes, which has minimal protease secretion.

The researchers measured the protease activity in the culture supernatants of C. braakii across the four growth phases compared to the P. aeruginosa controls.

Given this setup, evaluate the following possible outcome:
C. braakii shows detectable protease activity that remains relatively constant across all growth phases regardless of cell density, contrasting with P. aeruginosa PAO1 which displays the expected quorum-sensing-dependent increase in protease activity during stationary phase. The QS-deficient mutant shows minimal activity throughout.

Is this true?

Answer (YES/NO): NO